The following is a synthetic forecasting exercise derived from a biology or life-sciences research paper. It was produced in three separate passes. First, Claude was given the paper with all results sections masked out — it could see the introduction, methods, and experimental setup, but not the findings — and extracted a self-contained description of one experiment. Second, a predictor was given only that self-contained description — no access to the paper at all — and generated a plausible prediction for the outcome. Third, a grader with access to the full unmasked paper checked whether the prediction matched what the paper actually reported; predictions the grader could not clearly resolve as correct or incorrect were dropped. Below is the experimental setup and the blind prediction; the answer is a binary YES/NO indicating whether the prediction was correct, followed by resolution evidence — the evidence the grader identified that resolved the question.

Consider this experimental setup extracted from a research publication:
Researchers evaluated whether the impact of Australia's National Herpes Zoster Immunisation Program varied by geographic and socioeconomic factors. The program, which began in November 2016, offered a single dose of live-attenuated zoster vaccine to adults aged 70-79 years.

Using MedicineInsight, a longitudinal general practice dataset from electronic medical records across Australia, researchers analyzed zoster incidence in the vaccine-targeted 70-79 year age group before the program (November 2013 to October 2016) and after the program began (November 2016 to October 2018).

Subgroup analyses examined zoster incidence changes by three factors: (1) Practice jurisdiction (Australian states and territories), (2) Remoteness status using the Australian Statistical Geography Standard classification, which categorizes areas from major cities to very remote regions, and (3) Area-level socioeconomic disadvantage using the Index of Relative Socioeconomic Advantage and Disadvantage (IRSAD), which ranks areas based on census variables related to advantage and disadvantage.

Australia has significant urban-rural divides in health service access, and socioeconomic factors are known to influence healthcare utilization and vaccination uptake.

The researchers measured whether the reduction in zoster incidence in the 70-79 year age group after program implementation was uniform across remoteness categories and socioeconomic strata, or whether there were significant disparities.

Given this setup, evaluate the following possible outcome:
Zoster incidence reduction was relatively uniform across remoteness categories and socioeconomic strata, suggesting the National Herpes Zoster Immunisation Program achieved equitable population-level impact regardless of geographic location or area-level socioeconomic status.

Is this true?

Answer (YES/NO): YES